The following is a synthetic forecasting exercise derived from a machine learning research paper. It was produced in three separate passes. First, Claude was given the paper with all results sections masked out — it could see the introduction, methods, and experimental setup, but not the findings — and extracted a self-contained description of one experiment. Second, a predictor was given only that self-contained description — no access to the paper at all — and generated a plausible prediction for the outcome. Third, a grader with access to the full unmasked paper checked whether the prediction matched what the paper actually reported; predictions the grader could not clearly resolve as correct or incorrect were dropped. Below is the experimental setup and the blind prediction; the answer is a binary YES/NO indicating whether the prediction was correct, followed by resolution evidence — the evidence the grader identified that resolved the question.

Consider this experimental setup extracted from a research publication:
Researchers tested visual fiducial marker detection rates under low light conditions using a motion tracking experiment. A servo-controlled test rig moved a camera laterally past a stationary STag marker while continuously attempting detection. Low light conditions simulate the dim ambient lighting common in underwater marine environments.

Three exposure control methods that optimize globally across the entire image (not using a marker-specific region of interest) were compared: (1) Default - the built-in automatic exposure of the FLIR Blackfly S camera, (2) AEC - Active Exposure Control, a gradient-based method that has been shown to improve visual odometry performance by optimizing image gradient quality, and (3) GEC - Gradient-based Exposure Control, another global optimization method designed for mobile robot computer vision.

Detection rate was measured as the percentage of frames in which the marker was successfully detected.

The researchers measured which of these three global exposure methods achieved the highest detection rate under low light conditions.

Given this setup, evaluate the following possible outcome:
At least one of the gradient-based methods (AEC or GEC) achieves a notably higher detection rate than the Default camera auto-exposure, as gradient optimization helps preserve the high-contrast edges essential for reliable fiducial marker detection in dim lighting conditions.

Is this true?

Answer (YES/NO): NO